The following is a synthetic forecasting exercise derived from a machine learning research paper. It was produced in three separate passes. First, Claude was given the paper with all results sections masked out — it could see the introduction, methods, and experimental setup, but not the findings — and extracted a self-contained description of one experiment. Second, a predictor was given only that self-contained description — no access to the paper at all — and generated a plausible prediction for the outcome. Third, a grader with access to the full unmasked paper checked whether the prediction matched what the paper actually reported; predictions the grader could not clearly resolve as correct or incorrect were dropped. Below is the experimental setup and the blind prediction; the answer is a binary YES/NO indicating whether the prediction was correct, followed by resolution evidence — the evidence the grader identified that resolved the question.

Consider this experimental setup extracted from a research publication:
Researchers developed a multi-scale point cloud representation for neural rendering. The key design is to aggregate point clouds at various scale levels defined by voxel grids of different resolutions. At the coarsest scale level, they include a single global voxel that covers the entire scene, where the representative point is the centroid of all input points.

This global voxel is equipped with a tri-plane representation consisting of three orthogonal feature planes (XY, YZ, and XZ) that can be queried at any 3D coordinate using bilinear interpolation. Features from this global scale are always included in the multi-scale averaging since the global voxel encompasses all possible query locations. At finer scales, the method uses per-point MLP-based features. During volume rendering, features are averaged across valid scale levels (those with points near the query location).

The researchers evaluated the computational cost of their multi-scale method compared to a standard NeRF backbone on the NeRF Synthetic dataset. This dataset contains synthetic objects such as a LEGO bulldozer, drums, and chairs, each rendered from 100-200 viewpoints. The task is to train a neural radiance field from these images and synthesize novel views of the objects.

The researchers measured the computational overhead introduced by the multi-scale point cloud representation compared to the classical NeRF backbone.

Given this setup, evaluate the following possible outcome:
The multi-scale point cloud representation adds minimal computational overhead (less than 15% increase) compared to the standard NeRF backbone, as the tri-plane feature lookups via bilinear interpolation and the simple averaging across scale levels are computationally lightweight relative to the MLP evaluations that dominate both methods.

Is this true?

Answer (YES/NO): NO